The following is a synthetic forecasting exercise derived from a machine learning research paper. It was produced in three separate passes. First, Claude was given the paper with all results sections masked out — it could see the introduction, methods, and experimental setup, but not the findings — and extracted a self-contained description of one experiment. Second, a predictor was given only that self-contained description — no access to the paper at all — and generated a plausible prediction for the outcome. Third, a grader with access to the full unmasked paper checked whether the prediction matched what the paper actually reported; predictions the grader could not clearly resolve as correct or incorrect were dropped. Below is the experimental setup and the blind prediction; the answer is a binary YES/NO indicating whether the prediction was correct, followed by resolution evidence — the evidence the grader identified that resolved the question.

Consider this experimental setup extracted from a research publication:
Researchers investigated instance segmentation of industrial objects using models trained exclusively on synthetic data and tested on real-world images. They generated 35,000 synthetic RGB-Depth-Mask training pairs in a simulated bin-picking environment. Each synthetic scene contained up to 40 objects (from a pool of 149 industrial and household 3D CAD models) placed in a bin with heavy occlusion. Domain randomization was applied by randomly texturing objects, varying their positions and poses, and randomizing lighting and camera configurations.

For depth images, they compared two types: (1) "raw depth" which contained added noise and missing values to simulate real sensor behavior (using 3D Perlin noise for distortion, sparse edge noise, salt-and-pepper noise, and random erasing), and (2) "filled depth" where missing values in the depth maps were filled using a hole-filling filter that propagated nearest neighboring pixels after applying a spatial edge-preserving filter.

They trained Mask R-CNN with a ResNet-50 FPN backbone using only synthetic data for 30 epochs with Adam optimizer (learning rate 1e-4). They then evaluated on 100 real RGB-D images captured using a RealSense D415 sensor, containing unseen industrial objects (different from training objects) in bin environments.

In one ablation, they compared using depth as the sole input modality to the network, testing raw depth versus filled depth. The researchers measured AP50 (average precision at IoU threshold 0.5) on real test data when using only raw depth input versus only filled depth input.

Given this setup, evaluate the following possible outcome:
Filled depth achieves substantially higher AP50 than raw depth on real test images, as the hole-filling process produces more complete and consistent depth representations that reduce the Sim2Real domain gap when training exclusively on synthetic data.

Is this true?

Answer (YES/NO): YES